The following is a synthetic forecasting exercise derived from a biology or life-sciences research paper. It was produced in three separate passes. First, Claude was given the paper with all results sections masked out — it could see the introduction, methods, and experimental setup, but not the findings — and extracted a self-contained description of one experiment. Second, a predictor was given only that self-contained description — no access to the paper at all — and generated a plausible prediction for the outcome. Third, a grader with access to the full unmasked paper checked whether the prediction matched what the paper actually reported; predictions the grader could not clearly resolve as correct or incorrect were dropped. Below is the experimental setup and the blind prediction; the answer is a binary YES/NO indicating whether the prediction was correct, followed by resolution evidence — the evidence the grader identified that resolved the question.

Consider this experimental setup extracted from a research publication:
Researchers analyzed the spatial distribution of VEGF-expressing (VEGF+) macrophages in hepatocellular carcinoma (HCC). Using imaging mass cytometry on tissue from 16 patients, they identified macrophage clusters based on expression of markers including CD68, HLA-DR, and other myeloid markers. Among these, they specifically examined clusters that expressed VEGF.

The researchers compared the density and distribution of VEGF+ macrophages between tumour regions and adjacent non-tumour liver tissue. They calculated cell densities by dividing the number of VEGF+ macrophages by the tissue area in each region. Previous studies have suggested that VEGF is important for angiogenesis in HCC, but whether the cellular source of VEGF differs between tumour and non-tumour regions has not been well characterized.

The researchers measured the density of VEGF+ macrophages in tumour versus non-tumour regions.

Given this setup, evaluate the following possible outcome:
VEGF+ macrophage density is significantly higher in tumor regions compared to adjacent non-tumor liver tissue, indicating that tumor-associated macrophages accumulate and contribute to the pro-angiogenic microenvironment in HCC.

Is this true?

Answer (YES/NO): YES